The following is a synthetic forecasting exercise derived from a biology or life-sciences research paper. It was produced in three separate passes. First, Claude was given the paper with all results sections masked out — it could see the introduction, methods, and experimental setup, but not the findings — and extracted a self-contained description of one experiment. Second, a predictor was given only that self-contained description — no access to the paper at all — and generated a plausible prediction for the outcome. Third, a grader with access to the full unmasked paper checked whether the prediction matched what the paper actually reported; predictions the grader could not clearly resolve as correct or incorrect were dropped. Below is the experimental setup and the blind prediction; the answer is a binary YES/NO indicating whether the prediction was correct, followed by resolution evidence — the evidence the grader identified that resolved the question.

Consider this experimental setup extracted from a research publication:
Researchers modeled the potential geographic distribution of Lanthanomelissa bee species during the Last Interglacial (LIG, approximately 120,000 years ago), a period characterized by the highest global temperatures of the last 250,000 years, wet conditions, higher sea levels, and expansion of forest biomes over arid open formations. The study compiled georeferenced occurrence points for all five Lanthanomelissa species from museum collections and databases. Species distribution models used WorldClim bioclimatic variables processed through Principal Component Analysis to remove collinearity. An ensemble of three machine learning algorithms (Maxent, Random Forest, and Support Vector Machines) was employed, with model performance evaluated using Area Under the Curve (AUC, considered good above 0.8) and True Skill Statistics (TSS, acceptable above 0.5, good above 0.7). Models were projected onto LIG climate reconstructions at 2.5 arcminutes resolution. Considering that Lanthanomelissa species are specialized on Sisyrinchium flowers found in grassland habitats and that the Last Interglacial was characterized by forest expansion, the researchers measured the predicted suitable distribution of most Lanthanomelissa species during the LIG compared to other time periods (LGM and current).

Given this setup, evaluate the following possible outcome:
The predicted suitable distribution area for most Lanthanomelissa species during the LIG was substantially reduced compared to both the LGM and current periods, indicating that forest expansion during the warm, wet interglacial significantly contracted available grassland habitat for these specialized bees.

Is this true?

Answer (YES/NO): YES